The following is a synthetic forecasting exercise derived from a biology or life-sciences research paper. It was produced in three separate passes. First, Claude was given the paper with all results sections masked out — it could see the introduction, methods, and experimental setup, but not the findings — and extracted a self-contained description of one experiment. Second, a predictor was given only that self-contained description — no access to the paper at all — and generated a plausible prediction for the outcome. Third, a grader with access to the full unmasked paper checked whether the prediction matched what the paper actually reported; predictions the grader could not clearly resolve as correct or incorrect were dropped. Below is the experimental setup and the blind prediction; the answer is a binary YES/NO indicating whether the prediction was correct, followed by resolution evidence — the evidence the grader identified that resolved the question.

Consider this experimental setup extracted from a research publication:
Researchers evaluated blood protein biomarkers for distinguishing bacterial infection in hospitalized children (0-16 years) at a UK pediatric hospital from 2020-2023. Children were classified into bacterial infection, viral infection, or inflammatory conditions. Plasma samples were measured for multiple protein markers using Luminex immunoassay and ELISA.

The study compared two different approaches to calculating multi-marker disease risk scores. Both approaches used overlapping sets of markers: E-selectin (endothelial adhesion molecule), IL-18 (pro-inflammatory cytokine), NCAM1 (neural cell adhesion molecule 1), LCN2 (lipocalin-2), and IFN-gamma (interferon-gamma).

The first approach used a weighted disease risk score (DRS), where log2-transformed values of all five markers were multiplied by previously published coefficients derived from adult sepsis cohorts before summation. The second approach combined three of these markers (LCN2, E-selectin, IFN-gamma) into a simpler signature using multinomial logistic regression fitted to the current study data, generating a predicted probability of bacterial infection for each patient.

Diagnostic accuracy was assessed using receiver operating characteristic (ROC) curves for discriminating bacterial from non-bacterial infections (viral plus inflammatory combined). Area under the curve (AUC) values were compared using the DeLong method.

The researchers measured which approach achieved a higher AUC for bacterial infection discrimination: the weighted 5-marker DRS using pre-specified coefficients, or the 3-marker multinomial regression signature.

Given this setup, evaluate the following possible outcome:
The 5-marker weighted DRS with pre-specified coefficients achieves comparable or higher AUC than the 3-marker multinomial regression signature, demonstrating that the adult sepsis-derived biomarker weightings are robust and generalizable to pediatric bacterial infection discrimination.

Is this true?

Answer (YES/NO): NO